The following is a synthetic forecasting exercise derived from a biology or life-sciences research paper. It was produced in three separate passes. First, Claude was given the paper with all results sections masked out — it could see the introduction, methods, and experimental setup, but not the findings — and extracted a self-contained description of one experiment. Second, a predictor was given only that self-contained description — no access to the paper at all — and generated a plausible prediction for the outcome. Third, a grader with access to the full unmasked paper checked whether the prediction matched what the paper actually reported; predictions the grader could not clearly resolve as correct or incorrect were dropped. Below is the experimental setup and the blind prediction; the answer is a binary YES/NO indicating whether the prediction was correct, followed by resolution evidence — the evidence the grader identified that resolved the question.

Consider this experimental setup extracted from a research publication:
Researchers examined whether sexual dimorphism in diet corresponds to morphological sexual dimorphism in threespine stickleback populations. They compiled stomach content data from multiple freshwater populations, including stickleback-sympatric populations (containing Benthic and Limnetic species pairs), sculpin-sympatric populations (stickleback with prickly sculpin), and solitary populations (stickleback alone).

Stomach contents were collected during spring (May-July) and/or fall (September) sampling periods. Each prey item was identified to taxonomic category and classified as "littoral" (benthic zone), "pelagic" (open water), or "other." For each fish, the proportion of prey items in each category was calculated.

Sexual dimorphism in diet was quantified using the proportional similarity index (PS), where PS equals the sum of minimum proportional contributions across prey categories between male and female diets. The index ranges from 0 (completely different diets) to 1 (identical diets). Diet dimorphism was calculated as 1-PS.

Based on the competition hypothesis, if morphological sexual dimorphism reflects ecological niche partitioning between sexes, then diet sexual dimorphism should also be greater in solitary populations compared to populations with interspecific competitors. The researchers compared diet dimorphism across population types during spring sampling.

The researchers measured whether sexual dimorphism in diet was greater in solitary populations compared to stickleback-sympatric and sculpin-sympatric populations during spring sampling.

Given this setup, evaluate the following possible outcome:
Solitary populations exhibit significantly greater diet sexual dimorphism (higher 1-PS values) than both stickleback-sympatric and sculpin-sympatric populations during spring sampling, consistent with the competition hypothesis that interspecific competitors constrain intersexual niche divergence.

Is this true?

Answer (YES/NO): NO